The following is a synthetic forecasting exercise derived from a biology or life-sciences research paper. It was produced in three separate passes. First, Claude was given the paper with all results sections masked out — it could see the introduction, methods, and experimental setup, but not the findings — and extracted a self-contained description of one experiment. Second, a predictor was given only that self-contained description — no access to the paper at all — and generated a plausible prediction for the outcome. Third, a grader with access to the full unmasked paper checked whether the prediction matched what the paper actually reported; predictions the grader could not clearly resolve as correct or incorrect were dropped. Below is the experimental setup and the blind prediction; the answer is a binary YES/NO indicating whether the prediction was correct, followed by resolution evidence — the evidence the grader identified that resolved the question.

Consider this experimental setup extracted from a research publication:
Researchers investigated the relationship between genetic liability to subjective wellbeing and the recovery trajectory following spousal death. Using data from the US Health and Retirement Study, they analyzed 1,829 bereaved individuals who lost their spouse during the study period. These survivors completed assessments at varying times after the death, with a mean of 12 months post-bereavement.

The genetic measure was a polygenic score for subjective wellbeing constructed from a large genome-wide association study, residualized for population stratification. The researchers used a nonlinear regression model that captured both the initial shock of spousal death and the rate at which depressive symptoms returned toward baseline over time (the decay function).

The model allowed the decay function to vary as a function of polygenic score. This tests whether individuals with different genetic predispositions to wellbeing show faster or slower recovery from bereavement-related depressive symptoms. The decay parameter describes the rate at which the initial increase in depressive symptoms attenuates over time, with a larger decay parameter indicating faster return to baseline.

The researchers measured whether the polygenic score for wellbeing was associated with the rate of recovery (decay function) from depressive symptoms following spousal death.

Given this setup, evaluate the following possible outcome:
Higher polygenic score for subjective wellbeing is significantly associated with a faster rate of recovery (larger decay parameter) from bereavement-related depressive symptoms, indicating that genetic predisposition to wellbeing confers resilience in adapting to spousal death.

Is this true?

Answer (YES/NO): NO